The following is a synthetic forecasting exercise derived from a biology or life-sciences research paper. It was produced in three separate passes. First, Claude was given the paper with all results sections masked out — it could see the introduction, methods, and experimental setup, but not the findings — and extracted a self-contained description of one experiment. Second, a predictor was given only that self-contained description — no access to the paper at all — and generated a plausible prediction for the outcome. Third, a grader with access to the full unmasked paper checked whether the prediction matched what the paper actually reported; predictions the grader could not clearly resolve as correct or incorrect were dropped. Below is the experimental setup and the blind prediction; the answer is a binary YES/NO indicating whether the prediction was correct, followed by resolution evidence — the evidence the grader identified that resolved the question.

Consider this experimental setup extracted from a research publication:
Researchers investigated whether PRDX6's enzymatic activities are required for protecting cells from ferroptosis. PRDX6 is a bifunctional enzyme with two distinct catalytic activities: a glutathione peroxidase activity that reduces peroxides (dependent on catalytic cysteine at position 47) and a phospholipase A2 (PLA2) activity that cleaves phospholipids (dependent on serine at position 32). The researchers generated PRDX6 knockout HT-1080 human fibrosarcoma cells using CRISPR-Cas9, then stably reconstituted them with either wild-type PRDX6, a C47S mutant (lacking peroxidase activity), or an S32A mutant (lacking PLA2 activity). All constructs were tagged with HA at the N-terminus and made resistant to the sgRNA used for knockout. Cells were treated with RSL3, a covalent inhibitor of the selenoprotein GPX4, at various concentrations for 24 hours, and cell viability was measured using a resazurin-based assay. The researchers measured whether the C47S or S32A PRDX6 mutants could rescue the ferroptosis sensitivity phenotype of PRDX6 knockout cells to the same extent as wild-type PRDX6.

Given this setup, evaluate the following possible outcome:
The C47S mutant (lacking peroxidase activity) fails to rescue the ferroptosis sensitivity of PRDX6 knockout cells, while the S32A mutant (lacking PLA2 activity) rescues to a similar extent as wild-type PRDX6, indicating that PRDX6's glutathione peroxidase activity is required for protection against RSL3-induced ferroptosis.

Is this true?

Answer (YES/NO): YES